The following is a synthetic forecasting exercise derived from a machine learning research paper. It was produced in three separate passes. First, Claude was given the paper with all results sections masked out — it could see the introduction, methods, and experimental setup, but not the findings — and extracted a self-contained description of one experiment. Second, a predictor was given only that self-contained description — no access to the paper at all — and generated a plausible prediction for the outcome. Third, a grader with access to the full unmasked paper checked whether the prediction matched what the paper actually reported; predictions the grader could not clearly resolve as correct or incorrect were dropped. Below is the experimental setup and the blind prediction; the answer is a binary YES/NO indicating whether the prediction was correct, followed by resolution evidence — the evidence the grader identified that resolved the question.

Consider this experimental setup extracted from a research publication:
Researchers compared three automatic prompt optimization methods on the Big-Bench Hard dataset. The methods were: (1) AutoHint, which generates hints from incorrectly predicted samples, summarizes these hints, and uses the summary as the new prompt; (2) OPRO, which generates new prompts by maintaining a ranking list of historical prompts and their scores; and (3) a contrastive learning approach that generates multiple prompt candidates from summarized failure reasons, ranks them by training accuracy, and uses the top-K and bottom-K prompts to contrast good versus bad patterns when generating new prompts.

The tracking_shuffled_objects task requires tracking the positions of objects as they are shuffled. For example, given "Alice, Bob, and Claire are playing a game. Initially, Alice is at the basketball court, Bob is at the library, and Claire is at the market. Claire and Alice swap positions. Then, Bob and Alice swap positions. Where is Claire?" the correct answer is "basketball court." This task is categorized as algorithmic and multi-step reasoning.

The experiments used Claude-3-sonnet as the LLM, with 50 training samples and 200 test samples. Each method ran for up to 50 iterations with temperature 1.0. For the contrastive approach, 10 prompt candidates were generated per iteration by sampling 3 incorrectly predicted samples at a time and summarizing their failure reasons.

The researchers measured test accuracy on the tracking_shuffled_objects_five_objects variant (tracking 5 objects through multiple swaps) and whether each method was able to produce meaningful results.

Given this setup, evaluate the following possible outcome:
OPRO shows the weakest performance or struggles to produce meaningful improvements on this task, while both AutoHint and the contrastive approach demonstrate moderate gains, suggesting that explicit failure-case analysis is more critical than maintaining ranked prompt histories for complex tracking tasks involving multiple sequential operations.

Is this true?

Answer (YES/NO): NO